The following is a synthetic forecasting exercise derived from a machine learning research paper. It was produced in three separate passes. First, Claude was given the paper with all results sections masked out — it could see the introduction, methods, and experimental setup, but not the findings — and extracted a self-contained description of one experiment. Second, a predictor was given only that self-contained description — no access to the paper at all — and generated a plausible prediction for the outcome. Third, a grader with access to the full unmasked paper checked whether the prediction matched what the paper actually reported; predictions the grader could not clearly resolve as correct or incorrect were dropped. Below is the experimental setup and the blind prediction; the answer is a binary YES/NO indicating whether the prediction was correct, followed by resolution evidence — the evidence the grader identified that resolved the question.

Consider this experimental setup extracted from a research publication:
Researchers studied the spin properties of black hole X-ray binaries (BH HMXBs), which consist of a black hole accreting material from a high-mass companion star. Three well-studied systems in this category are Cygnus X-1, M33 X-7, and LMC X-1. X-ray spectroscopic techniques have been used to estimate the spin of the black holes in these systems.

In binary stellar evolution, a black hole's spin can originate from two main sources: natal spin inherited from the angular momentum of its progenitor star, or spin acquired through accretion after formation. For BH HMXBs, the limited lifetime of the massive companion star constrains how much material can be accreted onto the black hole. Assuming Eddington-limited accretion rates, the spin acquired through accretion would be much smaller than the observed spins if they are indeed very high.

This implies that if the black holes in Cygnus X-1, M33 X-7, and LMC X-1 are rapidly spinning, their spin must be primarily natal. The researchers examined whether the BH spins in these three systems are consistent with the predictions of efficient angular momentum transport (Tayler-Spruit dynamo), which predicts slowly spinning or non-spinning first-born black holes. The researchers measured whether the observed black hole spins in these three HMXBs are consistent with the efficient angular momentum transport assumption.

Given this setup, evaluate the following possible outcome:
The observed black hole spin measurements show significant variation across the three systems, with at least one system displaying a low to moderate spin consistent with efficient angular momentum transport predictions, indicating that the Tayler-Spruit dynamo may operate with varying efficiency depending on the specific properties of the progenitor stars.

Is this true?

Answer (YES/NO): NO